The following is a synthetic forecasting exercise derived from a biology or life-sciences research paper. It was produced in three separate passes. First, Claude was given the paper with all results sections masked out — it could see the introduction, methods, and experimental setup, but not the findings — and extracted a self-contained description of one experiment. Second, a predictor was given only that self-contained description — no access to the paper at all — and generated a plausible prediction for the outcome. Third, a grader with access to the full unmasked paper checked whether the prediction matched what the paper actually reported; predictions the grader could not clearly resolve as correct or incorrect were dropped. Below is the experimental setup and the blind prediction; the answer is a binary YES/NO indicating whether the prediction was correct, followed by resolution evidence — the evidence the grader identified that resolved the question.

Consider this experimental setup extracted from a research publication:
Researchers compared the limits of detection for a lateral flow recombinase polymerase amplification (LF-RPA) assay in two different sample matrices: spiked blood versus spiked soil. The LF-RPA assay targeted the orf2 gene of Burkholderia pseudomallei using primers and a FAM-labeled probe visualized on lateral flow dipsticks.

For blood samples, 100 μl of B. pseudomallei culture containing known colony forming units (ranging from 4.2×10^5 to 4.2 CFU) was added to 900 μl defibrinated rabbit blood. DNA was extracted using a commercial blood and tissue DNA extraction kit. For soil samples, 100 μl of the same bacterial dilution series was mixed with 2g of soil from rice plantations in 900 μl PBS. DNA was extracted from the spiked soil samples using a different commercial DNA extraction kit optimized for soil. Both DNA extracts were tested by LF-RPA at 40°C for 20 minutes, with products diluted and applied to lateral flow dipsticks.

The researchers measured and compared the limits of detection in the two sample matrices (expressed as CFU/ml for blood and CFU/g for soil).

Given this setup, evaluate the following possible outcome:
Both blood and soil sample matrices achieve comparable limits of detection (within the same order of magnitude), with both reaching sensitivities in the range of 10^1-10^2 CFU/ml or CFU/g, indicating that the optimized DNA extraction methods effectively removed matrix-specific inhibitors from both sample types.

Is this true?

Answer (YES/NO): NO